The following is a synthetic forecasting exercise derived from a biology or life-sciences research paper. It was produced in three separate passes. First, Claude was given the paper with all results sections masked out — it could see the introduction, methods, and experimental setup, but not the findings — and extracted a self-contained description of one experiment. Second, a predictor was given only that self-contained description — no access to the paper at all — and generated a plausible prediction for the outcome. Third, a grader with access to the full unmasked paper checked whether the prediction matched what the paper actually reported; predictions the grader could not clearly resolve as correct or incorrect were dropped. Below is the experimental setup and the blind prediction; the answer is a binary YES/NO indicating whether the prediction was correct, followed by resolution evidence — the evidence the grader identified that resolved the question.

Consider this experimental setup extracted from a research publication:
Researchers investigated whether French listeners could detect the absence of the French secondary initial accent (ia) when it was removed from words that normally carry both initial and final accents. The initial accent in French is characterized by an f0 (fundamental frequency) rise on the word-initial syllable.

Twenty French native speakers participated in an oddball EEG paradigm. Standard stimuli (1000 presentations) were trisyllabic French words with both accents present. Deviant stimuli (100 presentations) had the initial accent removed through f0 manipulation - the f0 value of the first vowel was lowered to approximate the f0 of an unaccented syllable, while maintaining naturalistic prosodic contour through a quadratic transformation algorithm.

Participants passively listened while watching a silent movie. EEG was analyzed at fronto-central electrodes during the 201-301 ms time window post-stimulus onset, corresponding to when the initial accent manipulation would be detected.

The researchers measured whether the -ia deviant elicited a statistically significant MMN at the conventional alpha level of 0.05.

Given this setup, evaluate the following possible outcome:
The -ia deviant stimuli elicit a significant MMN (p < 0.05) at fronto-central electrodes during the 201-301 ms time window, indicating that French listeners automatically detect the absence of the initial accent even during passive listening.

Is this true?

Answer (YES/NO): NO